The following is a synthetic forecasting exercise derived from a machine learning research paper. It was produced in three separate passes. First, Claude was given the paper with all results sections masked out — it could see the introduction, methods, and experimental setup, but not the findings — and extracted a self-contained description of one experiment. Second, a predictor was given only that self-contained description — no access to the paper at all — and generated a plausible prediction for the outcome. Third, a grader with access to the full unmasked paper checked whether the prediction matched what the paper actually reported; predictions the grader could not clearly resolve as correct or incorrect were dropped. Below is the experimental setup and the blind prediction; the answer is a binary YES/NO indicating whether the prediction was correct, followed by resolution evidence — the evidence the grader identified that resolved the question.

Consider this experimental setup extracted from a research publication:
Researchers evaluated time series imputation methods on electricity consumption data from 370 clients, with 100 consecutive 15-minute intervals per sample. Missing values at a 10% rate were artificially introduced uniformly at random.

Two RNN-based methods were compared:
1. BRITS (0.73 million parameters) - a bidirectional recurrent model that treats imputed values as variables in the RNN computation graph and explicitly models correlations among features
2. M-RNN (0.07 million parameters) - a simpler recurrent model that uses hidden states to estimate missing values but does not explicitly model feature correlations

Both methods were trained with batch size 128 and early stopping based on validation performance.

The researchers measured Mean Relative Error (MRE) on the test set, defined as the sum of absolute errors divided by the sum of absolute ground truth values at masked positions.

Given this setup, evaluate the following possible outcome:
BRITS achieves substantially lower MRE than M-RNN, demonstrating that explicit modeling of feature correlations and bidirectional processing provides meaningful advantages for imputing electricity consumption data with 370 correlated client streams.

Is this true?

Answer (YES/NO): YES